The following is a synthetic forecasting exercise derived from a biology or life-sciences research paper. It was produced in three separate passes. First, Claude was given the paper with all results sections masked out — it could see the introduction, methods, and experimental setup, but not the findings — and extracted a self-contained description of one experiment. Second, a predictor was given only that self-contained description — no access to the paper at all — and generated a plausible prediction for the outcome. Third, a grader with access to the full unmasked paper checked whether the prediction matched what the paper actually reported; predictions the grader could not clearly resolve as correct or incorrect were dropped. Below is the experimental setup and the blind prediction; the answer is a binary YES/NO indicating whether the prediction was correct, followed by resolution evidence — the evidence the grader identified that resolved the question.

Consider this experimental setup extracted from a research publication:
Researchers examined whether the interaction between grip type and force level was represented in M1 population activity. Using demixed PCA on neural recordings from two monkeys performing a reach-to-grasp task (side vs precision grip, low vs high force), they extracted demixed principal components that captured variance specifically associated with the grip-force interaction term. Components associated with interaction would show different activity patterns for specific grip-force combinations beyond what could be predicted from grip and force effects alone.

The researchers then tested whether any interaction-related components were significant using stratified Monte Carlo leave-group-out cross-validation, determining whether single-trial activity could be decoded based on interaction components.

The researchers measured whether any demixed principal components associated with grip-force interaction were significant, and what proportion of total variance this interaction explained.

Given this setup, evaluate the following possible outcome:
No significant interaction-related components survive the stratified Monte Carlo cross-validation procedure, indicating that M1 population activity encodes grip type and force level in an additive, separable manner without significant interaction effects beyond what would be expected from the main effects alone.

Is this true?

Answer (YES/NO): YES